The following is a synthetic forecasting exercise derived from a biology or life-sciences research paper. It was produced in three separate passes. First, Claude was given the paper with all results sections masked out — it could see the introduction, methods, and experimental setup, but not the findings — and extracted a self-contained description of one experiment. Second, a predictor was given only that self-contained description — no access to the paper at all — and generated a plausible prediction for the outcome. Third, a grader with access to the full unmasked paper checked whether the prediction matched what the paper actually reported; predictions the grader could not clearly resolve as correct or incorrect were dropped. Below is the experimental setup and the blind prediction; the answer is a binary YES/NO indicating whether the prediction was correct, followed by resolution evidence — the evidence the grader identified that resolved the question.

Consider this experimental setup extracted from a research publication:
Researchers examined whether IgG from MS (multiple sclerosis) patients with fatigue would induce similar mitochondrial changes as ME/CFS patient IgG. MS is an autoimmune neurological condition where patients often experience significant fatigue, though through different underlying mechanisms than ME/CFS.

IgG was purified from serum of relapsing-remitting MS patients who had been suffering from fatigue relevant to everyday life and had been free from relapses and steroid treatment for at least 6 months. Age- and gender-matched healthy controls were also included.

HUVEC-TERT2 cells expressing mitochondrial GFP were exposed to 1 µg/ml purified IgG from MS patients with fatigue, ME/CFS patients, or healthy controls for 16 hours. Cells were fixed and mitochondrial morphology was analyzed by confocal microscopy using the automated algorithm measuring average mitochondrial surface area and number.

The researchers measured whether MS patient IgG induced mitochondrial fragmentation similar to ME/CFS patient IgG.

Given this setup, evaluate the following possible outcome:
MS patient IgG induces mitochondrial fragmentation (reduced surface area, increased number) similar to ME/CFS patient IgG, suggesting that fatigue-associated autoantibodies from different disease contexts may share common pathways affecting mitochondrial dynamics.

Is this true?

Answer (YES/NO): NO